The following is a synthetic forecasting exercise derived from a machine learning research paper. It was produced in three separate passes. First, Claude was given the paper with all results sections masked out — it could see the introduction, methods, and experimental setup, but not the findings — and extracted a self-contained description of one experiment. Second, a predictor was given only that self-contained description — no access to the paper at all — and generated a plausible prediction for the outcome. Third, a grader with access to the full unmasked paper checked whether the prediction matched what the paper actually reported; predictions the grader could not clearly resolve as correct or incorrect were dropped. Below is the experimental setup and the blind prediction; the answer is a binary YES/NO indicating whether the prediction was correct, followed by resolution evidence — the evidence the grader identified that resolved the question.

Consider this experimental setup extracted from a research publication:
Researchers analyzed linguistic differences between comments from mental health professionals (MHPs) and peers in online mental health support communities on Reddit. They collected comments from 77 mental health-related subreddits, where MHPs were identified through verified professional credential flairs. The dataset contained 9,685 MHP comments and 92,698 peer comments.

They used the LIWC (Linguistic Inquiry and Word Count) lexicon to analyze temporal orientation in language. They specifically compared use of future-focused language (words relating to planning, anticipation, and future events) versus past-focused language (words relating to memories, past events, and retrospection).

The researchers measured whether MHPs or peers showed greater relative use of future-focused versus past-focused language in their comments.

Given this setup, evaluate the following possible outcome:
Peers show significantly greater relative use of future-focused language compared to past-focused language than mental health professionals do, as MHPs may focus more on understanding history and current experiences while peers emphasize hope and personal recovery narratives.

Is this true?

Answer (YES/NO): NO